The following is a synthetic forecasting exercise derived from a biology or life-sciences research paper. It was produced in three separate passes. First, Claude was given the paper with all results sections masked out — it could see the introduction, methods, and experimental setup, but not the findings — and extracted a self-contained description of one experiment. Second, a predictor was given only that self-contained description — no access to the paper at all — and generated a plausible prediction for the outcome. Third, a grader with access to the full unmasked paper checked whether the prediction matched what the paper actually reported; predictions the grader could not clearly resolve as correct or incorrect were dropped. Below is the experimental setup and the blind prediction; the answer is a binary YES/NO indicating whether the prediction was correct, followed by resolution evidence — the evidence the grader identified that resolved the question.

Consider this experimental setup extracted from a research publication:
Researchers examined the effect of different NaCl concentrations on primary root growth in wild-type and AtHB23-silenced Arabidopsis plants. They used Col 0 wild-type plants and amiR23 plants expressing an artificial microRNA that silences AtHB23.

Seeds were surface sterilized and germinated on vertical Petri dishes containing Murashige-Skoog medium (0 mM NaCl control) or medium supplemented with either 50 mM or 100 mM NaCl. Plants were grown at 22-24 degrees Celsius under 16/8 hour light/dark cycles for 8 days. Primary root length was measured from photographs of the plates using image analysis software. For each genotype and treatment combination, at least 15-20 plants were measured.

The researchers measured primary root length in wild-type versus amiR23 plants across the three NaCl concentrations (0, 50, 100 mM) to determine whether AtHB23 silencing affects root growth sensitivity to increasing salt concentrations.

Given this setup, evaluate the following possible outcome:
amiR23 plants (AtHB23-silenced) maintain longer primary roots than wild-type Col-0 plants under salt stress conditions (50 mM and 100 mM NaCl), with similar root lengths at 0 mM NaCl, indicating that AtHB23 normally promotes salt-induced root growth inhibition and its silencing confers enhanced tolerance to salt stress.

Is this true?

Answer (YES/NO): NO